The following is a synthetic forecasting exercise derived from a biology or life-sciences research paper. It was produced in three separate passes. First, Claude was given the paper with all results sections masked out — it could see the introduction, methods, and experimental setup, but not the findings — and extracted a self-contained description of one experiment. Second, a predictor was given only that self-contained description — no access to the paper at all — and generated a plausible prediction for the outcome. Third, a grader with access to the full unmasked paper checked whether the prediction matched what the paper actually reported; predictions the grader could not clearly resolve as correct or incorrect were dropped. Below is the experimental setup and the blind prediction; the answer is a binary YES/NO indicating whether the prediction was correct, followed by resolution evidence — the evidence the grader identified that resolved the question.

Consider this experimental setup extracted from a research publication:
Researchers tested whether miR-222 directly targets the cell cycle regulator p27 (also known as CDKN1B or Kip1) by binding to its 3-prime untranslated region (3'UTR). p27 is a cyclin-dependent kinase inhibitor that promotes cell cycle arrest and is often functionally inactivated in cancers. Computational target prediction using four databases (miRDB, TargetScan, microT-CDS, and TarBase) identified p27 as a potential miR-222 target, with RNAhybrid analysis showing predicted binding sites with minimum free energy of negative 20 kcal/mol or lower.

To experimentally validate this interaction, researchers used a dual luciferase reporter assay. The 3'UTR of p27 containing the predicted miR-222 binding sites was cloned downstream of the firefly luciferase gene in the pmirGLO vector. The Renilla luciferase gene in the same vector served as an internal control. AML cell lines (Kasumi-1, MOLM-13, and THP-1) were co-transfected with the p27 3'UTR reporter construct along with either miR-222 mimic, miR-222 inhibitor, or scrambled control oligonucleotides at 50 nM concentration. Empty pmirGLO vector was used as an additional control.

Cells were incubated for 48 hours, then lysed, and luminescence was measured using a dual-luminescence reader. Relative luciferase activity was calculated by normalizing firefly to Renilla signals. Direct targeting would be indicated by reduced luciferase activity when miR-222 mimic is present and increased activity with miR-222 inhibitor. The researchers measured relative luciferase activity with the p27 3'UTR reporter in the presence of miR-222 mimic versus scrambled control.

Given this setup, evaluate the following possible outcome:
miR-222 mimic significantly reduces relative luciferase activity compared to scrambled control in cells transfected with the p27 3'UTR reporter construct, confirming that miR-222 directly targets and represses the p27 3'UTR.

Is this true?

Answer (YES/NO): YES